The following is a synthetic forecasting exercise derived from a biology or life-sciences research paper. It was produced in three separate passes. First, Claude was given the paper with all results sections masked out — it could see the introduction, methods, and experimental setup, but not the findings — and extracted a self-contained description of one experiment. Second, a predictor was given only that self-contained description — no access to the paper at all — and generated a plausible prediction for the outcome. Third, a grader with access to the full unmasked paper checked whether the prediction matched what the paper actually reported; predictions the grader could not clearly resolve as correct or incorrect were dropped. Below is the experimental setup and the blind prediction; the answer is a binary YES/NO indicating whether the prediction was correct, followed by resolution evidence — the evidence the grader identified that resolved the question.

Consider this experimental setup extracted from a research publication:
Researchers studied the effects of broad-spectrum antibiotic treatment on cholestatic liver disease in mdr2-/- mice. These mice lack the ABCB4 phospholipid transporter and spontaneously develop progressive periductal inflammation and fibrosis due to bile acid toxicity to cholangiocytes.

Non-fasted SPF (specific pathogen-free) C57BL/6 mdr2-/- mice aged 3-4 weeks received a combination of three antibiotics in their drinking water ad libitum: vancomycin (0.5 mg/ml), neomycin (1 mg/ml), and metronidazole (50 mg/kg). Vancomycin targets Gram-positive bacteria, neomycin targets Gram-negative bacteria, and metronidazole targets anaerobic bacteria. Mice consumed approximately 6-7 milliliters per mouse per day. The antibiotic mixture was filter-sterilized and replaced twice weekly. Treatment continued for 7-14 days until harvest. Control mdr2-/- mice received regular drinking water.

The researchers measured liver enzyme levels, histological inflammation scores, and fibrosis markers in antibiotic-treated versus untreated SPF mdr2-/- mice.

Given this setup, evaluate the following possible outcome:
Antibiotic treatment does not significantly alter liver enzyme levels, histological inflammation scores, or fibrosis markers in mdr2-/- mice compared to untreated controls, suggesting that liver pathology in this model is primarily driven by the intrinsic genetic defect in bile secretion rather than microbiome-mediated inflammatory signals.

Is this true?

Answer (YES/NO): NO